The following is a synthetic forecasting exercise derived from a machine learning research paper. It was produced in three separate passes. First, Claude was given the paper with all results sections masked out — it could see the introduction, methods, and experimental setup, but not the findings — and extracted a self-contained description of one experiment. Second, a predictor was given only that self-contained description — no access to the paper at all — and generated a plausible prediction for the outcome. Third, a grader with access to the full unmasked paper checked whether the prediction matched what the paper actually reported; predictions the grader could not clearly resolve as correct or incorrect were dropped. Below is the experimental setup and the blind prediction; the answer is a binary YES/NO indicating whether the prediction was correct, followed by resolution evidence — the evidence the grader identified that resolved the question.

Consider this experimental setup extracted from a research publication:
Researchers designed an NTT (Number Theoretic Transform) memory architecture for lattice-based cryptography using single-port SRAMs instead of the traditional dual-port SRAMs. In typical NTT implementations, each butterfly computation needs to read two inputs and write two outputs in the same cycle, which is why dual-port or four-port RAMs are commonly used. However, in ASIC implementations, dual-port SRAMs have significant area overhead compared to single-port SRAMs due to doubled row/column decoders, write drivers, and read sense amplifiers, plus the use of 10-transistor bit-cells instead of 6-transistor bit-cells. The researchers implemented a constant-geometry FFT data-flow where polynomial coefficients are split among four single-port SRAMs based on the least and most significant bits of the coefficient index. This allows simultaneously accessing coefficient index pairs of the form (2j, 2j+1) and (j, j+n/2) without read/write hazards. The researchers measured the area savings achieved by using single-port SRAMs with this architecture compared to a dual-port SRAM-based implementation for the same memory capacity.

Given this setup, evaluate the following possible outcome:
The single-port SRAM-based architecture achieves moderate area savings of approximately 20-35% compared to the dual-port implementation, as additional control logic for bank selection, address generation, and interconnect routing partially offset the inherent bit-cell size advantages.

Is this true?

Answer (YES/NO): NO